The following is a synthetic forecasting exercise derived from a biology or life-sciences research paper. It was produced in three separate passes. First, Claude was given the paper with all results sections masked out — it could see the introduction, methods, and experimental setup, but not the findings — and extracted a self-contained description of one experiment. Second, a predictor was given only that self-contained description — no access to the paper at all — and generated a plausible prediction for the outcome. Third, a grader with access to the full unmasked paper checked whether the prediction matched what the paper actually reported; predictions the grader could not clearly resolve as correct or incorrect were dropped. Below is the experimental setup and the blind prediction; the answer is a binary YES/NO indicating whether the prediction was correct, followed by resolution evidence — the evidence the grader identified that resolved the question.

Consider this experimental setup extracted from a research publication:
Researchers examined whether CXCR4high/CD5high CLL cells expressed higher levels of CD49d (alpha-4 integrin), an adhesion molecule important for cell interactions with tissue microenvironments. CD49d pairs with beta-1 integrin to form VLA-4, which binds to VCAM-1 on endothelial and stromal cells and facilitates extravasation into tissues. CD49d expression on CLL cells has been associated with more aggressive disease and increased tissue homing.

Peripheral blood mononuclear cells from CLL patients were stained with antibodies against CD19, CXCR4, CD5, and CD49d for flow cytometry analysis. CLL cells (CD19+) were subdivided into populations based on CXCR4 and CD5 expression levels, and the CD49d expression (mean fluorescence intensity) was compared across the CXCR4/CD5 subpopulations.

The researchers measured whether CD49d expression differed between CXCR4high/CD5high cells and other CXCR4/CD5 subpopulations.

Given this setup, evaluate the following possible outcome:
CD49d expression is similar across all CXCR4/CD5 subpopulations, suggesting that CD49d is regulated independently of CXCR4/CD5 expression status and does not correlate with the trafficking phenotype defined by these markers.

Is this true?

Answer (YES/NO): NO